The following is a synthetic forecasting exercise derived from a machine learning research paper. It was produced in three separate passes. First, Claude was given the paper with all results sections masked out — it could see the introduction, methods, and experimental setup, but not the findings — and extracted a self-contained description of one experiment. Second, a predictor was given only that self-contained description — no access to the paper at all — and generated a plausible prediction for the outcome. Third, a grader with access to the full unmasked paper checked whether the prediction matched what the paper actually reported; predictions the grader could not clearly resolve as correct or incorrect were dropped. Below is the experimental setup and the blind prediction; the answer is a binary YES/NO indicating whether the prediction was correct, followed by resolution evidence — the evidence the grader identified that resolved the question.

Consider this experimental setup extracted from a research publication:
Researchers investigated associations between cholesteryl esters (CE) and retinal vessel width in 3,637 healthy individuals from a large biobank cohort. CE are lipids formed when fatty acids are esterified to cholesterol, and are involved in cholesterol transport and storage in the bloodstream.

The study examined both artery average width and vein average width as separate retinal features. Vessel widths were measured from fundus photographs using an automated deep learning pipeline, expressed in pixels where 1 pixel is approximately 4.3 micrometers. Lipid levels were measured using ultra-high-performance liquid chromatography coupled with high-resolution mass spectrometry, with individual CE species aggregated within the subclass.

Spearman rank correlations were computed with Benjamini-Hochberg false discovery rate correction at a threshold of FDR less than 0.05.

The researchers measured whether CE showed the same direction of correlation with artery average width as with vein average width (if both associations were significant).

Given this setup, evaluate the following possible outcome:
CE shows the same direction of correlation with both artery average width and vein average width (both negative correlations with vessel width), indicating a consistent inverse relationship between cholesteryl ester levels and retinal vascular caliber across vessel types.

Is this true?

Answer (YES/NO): NO